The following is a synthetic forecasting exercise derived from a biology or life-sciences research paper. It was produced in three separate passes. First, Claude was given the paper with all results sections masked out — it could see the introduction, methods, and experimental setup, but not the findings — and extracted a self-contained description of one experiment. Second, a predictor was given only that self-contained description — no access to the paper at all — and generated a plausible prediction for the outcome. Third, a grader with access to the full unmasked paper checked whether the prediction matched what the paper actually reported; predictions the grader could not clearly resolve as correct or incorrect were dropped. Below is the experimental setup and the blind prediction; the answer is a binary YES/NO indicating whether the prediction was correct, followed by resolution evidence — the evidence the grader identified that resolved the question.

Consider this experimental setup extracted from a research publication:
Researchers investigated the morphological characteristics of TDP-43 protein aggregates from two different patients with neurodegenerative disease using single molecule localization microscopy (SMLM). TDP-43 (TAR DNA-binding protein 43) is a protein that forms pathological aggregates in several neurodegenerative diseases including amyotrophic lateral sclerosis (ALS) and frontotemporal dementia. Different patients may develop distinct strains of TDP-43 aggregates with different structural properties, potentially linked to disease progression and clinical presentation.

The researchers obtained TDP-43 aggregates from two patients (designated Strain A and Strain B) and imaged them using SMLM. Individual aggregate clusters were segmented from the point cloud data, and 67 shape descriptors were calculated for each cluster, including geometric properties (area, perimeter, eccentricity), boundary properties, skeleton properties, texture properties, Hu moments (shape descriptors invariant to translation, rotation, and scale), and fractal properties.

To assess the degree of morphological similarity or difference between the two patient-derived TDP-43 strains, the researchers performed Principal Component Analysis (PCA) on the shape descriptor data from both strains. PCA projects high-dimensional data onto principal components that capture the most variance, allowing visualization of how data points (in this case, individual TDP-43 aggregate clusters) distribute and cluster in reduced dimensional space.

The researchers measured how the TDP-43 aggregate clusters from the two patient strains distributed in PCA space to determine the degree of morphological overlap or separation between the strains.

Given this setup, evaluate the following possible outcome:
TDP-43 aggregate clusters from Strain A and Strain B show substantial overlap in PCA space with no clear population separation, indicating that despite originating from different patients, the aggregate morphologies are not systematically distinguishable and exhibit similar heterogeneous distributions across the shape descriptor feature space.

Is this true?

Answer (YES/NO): NO